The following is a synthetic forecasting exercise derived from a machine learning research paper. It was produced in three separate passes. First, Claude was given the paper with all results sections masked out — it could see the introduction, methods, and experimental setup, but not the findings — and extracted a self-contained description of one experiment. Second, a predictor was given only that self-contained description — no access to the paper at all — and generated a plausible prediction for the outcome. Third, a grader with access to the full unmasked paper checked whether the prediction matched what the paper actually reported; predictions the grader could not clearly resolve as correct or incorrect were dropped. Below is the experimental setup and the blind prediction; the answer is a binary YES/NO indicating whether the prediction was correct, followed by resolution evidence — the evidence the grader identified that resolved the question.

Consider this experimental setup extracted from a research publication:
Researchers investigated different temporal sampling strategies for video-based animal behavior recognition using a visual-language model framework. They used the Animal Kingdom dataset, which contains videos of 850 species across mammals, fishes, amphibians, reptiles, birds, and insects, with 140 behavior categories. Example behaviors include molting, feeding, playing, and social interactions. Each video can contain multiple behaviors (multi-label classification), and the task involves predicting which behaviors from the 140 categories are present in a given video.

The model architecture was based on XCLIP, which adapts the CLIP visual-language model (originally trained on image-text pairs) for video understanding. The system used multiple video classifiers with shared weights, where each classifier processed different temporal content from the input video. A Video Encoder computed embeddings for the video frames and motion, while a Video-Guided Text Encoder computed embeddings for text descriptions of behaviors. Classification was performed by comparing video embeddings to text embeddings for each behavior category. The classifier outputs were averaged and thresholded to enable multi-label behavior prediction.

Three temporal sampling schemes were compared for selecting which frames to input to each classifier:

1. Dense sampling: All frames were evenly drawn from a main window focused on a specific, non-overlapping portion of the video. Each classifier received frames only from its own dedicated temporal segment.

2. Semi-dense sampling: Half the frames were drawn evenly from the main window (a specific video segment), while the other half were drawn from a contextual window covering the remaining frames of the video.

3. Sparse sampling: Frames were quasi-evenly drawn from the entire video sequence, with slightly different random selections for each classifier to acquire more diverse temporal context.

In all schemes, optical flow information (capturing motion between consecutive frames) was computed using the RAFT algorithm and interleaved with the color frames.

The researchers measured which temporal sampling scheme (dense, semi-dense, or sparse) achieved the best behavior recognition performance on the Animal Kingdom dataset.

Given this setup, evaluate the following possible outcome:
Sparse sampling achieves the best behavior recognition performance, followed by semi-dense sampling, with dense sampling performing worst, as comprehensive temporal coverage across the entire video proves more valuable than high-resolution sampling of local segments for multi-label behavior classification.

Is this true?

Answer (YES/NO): YES